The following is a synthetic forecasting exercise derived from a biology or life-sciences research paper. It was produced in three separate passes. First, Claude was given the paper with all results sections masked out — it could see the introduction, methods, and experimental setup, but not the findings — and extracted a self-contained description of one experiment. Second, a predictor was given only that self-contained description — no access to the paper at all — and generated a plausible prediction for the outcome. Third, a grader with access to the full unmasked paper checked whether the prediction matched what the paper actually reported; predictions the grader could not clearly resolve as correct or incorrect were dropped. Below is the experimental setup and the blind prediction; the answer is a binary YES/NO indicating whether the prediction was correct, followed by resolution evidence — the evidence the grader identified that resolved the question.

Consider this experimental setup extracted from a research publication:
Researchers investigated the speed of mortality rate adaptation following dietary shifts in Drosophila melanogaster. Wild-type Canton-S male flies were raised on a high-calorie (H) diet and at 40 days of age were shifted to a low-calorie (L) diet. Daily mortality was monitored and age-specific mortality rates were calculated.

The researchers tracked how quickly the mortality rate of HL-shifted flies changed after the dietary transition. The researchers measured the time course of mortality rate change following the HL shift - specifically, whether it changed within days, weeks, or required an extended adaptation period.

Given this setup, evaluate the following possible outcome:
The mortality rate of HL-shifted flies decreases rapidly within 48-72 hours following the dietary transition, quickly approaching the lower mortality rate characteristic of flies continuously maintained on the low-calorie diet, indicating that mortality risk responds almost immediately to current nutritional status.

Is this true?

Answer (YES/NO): YES